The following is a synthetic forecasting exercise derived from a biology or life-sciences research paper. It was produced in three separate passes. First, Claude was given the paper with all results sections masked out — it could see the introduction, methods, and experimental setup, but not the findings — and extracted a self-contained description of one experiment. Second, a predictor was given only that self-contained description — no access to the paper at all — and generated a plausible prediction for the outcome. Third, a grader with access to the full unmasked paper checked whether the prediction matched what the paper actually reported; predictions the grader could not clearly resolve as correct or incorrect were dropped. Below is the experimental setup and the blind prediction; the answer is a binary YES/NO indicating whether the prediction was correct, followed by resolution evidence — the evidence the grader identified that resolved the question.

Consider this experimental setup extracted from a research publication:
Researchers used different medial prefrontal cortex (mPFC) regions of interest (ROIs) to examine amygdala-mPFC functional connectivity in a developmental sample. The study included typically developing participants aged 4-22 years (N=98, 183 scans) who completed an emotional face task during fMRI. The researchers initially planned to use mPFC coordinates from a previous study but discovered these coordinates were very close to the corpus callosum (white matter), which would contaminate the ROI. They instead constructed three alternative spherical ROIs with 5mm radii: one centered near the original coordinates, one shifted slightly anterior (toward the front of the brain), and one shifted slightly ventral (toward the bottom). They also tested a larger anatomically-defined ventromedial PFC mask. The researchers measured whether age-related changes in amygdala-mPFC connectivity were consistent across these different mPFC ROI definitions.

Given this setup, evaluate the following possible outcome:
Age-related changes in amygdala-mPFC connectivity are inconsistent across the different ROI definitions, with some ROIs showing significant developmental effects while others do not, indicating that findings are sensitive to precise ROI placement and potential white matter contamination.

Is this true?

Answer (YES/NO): YES